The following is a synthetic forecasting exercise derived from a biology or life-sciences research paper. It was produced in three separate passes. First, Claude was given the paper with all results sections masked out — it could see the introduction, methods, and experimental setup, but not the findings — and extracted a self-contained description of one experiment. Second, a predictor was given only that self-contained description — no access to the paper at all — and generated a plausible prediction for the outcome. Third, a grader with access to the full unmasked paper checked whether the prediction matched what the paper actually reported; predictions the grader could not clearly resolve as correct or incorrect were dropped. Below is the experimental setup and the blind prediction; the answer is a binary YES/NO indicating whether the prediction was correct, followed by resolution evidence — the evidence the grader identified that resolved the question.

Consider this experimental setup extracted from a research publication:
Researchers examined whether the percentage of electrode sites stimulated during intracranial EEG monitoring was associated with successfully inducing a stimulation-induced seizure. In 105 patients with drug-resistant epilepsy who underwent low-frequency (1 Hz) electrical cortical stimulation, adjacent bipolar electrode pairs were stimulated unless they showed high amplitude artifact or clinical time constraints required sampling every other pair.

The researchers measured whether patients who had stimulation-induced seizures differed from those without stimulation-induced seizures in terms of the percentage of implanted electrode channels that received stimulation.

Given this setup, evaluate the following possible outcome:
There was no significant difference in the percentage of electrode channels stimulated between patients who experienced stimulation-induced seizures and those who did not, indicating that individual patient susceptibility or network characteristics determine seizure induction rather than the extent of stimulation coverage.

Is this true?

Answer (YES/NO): YES